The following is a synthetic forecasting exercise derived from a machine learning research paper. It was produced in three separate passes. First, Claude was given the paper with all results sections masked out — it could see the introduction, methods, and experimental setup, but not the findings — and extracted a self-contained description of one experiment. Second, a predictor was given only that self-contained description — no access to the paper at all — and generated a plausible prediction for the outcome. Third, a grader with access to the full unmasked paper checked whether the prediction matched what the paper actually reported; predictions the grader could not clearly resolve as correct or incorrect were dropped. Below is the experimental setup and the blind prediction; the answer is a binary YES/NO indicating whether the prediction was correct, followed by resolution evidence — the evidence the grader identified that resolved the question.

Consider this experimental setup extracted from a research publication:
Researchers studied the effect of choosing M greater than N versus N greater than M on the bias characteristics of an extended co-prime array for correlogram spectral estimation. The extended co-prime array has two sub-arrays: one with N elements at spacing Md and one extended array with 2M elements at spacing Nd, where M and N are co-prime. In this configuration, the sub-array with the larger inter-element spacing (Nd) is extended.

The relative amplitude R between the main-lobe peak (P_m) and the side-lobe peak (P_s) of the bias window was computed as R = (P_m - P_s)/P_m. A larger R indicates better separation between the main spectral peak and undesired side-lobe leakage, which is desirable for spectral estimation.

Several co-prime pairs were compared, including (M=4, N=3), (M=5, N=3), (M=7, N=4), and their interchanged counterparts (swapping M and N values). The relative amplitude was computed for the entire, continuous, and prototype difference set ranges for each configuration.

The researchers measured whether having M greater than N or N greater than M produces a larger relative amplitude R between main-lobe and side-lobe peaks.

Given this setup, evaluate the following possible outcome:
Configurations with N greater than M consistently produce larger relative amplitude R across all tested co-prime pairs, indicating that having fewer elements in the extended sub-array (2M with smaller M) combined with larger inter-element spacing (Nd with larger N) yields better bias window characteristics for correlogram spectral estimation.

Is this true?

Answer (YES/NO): YES